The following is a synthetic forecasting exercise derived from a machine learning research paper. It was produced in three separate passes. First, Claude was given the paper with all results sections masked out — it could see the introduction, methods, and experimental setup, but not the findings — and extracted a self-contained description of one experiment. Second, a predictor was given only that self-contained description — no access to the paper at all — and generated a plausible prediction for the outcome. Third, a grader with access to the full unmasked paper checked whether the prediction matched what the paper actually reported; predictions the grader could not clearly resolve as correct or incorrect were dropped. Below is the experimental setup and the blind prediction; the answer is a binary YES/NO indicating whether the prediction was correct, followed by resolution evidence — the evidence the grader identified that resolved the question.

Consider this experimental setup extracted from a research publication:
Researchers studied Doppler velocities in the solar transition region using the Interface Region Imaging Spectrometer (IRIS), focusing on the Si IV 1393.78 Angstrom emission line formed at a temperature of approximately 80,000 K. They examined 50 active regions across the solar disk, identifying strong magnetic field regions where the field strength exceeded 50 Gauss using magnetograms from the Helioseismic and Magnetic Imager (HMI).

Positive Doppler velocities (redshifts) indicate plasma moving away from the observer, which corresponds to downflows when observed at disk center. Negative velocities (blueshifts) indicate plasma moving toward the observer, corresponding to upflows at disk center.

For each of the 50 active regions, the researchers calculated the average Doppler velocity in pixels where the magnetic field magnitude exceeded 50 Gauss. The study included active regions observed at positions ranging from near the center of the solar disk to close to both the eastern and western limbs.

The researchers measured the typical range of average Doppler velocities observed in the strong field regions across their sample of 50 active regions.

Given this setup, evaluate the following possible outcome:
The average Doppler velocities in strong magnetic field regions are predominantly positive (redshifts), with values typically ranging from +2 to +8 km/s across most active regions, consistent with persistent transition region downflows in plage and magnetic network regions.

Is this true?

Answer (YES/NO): NO